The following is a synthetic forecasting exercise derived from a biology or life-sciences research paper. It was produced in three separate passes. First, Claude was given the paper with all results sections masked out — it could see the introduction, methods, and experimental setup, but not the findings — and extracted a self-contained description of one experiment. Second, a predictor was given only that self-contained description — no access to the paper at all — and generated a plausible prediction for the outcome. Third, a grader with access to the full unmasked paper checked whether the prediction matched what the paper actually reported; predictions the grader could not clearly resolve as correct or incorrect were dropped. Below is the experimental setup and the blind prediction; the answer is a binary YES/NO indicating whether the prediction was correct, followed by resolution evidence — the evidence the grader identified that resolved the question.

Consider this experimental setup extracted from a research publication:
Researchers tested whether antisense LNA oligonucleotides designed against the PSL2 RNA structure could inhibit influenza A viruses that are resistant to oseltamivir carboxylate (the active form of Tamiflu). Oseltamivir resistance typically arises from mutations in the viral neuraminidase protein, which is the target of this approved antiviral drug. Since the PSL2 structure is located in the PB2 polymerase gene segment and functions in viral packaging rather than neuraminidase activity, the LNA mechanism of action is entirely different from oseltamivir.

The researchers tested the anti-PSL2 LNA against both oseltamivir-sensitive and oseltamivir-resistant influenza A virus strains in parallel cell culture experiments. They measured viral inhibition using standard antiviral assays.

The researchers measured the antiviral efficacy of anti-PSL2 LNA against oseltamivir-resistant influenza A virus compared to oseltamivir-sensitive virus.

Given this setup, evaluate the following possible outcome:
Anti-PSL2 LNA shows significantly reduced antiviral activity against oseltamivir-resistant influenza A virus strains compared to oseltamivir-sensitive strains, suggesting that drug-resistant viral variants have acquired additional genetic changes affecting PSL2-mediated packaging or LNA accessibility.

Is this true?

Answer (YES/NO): NO